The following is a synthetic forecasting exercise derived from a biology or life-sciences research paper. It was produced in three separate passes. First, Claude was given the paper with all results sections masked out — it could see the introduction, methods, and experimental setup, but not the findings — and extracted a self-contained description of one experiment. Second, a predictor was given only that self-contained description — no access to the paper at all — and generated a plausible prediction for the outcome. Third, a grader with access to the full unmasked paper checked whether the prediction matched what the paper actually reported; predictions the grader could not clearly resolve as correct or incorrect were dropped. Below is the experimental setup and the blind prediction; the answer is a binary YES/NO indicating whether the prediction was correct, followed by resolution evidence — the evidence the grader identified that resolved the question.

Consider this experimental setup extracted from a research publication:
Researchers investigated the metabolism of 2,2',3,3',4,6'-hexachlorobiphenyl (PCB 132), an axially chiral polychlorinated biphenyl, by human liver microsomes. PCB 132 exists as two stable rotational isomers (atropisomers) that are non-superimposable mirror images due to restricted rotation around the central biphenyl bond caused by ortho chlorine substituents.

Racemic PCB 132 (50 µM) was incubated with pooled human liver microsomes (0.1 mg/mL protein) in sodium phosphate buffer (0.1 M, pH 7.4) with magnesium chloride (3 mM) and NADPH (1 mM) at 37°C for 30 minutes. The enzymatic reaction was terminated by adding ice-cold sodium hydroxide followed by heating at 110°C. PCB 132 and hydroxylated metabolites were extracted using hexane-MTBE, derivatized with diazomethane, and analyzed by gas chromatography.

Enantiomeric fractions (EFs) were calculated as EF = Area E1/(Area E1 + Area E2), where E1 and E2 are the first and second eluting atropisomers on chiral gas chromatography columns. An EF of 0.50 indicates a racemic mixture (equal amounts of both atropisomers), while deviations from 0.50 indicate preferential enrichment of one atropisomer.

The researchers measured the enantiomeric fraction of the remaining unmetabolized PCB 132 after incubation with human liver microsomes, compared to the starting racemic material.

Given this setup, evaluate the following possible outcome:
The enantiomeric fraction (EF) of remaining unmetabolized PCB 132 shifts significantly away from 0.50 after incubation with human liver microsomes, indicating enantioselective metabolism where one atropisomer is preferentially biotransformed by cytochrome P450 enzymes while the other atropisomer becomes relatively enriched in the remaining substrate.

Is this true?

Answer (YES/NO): NO